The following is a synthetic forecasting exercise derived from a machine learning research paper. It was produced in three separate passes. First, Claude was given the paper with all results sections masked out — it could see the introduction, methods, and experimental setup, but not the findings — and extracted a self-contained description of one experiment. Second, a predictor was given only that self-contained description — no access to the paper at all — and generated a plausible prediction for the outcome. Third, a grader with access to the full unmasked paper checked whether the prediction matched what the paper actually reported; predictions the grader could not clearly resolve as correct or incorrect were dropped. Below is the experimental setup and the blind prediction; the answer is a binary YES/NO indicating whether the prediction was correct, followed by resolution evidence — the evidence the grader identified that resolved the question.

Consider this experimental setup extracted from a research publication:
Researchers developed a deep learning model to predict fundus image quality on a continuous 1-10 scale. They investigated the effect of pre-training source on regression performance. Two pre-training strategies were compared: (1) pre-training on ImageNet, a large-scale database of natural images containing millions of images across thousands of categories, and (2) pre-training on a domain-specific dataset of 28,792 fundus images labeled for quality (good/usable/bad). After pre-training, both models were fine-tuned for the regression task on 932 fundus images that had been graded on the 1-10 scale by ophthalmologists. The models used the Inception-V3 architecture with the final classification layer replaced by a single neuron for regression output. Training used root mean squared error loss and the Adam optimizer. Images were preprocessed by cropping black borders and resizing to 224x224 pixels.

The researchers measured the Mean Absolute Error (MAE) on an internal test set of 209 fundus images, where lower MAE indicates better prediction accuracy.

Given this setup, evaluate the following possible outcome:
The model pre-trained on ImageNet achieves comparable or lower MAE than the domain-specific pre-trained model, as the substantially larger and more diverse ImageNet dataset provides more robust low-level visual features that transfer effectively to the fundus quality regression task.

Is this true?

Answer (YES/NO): NO